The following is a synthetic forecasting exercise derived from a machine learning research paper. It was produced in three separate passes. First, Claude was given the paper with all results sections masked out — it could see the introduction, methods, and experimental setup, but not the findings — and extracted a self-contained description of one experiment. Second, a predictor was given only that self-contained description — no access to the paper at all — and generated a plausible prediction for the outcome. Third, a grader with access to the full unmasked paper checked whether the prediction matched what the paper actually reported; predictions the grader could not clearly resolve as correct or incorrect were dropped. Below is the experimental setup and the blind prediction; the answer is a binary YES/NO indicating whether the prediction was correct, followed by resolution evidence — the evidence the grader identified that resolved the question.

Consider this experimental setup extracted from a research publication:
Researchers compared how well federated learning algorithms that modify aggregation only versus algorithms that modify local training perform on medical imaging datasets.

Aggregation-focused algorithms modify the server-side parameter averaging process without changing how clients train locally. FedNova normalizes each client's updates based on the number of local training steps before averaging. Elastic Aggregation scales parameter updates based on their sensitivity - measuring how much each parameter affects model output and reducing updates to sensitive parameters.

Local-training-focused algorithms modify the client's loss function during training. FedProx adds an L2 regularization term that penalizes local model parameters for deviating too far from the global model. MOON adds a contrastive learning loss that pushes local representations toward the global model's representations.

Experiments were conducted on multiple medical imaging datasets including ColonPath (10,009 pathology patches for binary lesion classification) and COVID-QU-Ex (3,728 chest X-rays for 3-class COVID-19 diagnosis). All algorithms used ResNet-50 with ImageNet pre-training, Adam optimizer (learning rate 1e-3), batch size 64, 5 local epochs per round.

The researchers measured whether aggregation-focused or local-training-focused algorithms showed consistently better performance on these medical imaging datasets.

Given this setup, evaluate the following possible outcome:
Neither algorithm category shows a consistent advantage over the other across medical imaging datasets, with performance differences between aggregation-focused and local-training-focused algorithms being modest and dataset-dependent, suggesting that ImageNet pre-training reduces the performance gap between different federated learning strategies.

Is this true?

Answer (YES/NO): YES